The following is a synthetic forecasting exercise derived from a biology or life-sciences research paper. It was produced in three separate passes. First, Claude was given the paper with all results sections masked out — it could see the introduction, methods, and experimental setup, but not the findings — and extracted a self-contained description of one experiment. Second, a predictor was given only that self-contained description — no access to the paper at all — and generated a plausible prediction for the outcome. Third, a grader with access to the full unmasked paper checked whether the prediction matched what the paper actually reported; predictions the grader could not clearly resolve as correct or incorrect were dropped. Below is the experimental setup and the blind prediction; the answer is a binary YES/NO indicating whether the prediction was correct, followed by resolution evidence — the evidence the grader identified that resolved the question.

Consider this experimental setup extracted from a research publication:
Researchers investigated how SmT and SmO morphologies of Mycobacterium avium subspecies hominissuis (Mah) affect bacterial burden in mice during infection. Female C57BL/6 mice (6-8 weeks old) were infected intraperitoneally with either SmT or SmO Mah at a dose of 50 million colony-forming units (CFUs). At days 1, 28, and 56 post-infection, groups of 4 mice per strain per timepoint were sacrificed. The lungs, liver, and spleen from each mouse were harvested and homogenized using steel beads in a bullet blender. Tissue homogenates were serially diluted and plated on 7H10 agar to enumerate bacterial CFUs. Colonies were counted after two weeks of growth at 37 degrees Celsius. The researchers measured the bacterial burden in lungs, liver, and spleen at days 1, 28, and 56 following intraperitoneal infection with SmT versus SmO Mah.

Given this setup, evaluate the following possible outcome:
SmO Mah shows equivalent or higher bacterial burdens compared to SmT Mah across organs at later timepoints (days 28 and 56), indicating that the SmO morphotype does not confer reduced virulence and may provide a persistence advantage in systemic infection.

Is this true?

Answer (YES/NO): NO